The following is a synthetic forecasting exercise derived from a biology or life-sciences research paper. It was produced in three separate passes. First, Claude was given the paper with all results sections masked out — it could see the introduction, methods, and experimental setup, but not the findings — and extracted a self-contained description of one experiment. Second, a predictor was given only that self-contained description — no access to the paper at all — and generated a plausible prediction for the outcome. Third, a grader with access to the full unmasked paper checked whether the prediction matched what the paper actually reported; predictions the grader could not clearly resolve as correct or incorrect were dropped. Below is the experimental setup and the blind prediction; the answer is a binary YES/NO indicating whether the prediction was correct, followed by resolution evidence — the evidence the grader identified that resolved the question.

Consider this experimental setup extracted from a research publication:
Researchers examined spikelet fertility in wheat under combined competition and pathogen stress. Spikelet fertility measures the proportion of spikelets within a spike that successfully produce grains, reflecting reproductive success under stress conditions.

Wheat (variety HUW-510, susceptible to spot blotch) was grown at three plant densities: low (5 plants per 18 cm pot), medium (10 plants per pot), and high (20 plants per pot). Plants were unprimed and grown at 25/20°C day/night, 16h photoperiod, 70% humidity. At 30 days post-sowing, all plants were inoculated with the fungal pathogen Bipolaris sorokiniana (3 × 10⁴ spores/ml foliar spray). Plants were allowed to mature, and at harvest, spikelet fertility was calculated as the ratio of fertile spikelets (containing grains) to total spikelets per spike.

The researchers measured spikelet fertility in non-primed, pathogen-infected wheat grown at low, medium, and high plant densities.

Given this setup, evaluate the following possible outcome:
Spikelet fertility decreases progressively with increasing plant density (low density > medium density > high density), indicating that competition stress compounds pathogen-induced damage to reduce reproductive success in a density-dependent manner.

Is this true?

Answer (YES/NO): NO